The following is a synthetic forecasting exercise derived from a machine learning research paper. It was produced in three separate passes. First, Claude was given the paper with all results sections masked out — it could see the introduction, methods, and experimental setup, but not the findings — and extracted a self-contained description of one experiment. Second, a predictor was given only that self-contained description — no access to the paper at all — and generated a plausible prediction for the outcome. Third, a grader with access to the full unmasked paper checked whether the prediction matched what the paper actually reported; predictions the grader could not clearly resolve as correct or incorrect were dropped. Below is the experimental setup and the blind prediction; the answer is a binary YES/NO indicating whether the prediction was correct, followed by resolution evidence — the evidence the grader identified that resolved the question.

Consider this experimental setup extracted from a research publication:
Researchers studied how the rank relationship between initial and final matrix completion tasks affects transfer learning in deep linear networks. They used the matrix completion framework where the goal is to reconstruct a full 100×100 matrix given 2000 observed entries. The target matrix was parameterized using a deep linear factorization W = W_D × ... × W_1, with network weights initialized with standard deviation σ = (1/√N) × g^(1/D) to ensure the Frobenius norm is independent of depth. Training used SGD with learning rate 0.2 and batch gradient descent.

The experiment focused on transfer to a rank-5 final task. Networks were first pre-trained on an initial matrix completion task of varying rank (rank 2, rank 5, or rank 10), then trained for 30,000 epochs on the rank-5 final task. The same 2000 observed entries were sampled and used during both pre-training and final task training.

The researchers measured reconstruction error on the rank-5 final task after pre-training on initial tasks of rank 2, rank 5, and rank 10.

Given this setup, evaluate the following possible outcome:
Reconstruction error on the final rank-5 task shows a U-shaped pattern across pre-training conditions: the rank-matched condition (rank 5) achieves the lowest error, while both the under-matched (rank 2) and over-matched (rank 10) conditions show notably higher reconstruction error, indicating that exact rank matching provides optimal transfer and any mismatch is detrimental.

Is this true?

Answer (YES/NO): NO